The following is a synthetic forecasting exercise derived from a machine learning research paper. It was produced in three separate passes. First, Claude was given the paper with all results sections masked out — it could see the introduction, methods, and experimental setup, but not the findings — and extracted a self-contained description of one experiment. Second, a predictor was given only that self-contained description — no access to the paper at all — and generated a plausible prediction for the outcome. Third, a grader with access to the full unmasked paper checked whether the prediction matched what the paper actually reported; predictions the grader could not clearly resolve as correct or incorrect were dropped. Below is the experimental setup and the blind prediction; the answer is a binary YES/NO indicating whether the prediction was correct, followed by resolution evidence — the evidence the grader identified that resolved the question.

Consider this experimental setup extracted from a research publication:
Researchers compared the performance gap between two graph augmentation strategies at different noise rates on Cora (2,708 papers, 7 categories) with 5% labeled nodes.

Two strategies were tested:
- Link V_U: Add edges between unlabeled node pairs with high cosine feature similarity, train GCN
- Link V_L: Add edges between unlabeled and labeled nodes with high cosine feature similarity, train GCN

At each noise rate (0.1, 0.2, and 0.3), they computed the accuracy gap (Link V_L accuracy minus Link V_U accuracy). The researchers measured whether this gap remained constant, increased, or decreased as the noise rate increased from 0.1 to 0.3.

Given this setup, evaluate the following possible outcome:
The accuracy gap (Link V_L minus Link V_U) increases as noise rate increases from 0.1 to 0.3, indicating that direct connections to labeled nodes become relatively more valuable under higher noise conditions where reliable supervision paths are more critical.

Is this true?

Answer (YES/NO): YES